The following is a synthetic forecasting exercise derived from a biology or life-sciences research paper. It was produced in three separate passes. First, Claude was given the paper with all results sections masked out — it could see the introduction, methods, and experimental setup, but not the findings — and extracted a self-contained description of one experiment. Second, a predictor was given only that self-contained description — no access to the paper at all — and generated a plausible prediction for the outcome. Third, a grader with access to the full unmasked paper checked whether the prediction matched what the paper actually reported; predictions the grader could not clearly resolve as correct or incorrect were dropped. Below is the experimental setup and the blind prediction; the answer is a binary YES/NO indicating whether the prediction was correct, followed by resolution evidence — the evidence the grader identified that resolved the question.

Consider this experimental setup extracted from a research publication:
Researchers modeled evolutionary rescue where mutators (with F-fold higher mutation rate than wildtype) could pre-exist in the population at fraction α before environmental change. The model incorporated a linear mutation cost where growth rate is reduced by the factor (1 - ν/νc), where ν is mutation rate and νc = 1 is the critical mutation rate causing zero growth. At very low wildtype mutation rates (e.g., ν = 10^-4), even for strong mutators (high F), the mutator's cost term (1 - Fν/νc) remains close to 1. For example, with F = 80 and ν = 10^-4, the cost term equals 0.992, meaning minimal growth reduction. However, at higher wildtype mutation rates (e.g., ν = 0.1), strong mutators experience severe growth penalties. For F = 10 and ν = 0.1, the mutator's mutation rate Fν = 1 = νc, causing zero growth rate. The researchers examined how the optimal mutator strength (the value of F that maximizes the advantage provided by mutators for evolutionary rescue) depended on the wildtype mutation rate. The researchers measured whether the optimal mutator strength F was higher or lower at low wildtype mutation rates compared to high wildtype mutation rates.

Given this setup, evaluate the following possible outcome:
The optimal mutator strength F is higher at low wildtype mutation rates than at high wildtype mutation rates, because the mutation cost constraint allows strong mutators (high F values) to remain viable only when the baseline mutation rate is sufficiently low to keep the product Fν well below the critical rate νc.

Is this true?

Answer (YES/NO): YES